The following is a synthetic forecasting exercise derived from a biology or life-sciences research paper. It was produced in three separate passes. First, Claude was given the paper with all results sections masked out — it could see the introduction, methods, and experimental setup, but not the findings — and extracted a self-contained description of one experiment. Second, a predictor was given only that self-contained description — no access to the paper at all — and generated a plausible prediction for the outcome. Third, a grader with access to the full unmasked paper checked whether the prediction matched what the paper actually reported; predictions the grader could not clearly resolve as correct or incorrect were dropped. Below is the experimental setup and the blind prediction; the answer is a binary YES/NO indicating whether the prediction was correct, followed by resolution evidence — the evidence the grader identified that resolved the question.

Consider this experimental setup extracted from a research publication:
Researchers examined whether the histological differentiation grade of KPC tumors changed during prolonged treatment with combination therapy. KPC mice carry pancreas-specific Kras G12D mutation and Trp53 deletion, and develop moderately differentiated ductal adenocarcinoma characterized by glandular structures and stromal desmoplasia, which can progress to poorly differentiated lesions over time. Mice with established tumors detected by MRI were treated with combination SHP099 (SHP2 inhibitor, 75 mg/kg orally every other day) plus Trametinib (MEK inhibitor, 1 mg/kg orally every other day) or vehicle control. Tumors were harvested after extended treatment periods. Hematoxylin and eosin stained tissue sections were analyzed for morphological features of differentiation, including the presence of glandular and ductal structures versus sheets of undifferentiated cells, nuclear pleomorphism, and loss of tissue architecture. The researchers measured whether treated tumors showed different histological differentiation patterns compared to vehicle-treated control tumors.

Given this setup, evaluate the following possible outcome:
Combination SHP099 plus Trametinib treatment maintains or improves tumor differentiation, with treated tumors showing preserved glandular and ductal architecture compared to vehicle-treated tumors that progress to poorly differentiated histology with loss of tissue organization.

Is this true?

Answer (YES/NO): NO